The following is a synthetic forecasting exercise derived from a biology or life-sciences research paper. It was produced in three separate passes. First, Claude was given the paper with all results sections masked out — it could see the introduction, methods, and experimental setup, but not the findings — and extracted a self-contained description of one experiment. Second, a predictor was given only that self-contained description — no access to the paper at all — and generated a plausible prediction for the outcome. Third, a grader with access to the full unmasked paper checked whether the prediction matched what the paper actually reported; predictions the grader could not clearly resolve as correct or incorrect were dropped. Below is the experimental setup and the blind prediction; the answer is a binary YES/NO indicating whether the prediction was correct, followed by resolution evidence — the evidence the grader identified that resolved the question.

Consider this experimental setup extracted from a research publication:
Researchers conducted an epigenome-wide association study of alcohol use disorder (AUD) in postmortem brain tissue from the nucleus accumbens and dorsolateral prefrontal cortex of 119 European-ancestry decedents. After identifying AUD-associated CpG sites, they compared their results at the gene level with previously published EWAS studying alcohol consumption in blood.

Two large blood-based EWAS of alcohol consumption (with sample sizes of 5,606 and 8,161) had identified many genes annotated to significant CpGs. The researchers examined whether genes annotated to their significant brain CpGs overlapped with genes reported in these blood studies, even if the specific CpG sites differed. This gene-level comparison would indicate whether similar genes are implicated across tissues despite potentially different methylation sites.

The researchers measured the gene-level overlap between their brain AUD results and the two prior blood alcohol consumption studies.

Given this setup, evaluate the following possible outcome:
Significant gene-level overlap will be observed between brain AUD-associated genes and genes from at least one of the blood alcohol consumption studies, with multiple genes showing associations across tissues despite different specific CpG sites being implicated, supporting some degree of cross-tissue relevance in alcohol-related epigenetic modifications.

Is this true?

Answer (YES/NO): YES